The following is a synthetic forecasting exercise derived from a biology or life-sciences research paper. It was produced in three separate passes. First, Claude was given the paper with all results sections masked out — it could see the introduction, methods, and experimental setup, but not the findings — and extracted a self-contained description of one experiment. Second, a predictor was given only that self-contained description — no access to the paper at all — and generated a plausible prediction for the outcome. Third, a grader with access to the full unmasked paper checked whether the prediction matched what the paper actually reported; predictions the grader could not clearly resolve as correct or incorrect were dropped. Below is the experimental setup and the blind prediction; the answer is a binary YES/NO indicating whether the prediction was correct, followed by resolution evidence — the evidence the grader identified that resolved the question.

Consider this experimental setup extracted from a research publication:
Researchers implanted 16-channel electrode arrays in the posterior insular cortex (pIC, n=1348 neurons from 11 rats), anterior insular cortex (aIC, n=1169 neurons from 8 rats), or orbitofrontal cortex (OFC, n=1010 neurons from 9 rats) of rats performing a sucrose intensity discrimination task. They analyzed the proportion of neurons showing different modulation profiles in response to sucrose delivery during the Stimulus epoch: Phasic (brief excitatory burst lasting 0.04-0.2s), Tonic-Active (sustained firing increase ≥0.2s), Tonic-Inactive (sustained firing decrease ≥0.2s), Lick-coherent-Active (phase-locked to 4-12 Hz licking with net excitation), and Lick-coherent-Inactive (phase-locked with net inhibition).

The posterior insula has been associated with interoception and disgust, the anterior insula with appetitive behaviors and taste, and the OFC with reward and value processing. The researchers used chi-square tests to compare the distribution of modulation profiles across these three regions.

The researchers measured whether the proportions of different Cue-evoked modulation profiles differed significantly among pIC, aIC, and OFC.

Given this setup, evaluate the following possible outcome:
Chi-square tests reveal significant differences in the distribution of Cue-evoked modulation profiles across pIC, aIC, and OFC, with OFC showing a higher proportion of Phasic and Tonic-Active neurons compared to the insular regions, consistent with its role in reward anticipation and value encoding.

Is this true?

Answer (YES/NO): NO